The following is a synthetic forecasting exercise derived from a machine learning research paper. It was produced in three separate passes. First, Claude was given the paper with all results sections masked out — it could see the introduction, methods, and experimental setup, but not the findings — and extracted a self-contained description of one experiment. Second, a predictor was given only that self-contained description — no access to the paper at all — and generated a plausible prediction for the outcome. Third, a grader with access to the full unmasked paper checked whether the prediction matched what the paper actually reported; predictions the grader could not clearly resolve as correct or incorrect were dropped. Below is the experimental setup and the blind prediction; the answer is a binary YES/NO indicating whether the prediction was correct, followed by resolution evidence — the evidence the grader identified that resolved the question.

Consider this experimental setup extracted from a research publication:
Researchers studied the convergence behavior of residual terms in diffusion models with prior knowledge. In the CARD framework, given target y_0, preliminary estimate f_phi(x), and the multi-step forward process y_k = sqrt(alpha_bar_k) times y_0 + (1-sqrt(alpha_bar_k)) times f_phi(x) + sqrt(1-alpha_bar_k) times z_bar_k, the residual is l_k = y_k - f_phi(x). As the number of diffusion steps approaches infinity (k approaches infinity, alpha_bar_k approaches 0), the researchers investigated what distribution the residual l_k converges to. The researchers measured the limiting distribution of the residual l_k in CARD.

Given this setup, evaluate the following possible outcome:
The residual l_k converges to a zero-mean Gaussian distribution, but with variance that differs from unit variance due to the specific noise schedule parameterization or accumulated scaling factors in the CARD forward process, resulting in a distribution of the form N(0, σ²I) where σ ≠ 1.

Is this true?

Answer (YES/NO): NO